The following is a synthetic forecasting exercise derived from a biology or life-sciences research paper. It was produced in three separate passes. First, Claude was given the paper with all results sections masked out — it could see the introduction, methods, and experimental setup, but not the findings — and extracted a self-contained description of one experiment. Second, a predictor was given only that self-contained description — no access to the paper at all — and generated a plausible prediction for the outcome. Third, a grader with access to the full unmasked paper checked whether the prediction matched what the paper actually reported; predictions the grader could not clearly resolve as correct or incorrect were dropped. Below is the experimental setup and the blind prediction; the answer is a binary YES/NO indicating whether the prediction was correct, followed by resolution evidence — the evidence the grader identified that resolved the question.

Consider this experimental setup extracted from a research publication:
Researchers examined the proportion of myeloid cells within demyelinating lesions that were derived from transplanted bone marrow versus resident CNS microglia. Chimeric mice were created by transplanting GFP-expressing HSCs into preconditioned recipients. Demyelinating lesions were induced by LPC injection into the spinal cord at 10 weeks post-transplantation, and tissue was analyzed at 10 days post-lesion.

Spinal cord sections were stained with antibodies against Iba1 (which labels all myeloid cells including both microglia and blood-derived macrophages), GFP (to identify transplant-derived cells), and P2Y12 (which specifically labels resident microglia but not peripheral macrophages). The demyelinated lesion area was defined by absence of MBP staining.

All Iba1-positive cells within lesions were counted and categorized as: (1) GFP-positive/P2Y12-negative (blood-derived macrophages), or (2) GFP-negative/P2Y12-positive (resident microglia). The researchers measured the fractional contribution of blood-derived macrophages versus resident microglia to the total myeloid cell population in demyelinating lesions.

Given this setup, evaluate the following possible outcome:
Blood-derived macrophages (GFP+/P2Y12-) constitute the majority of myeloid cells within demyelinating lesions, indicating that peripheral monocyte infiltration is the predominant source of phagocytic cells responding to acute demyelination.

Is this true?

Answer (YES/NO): NO